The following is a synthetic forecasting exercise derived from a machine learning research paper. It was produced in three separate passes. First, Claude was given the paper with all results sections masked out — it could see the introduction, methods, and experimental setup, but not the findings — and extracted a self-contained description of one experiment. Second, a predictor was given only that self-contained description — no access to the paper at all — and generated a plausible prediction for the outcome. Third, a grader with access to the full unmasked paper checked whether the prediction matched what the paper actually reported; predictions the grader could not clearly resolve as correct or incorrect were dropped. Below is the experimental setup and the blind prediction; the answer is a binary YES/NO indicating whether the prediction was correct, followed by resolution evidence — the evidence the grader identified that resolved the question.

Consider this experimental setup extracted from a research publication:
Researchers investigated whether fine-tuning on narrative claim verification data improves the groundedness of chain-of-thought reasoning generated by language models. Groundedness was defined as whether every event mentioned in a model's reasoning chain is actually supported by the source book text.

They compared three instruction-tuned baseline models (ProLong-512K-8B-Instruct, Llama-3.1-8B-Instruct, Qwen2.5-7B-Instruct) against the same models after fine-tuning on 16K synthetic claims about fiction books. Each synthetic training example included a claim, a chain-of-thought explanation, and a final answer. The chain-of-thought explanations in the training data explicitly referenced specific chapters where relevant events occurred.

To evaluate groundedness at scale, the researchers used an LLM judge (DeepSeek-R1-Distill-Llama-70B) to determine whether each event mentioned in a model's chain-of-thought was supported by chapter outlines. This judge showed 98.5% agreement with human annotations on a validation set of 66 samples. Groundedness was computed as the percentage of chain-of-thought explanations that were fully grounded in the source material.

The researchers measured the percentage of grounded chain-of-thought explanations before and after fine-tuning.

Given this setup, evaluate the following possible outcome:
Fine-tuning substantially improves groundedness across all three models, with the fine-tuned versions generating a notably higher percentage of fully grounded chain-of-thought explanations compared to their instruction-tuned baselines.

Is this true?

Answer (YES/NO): YES